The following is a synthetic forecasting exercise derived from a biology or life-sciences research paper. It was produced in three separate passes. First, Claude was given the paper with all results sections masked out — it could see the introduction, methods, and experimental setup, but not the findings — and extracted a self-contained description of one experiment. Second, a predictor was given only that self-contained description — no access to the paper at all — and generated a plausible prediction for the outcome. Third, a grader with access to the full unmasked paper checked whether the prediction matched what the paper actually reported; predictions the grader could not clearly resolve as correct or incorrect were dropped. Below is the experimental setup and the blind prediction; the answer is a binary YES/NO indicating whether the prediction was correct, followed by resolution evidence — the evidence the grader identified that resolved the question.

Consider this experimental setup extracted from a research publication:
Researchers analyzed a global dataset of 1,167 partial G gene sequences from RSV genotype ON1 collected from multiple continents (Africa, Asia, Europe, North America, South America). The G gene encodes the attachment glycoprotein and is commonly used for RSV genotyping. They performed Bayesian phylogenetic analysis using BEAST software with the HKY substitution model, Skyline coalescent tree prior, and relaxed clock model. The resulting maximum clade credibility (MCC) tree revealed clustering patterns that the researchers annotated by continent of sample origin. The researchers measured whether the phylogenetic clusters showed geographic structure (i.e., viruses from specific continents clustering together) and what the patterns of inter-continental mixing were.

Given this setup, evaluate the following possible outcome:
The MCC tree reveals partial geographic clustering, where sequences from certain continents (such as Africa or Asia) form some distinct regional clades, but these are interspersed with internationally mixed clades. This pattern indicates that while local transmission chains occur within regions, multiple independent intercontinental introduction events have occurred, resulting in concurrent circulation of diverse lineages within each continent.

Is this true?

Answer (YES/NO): NO